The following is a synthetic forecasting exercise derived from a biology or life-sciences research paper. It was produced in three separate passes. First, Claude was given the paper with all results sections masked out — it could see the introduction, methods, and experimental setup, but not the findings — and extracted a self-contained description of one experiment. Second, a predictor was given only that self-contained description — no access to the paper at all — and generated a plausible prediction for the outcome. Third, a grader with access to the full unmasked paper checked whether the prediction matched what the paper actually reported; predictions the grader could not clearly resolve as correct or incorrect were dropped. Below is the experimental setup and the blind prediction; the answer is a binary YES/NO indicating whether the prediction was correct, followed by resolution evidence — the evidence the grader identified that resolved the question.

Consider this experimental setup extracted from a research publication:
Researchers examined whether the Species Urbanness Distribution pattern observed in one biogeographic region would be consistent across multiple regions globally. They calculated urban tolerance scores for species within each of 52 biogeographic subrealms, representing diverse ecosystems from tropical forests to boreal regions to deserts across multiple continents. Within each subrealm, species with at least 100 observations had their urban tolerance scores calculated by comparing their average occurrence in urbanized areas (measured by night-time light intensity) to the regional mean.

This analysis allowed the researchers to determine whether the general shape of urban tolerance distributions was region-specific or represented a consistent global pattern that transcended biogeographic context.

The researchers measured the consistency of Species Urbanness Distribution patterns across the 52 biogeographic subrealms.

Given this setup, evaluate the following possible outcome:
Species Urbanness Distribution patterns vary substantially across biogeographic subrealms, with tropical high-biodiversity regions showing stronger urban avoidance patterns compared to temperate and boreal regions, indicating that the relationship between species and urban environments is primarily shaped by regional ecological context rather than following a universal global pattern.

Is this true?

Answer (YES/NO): NO